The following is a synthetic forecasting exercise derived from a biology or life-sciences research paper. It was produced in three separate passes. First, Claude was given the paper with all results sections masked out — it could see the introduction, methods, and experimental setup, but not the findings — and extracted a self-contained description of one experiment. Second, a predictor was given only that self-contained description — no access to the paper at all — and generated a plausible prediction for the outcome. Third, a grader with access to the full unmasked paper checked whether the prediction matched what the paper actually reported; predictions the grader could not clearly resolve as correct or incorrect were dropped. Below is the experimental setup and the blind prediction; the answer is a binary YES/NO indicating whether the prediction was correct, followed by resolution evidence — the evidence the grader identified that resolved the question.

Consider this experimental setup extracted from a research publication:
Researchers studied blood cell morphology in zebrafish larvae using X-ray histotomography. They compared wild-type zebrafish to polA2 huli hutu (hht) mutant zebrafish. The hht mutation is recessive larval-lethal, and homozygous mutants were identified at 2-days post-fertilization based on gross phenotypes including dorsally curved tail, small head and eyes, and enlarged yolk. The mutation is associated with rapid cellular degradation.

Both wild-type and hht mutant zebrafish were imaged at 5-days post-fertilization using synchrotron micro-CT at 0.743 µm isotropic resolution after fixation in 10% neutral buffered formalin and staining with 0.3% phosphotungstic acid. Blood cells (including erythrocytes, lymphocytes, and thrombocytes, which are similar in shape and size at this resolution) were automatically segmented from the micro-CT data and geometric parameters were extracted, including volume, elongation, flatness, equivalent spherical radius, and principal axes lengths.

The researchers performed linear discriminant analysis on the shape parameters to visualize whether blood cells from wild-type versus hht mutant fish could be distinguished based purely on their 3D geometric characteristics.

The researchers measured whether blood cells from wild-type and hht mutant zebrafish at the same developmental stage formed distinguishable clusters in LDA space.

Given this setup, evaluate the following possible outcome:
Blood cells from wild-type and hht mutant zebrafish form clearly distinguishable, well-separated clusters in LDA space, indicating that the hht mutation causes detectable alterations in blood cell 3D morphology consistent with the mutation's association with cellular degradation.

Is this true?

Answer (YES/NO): YES